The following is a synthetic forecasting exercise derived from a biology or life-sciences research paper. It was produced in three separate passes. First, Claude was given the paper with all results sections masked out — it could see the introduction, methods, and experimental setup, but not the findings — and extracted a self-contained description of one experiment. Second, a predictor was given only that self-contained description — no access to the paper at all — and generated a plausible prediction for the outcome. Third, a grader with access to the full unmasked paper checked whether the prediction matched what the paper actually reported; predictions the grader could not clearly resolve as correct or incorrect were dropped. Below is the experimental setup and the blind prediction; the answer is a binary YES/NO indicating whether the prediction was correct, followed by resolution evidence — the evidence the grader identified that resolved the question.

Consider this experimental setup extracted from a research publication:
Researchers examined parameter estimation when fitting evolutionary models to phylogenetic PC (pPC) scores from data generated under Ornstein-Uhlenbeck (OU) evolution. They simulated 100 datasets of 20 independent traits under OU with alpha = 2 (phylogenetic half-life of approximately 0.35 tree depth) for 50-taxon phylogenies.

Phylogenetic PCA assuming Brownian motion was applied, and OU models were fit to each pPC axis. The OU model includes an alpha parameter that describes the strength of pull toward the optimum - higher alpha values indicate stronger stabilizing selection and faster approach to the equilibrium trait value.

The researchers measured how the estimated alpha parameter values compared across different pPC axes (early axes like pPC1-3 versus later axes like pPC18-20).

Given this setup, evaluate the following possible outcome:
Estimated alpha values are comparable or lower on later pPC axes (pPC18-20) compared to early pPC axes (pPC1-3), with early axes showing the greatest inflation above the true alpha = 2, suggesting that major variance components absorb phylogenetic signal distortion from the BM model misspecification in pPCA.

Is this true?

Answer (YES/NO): YES